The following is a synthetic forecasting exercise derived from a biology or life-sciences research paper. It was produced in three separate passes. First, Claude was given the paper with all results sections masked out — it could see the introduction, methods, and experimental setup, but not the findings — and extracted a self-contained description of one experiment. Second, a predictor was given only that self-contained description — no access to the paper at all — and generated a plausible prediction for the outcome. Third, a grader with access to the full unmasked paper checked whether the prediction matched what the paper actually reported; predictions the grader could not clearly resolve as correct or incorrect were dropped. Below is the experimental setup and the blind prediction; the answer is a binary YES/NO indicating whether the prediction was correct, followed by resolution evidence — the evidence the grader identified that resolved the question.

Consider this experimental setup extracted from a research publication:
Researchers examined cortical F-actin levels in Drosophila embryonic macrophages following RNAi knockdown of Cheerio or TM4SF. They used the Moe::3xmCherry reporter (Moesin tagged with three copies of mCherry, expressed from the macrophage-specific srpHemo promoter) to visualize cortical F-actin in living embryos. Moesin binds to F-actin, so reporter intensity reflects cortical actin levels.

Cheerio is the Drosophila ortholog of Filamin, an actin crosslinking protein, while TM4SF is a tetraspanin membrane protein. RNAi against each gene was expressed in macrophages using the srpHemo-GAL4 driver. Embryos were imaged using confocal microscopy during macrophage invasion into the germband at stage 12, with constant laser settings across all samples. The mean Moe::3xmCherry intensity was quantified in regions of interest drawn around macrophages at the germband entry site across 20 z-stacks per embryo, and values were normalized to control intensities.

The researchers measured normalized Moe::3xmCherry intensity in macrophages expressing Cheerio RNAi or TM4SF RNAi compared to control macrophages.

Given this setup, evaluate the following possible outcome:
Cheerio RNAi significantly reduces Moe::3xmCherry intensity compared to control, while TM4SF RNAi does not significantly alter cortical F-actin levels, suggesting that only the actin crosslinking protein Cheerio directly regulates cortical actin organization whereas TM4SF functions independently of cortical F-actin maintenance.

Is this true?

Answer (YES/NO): NO